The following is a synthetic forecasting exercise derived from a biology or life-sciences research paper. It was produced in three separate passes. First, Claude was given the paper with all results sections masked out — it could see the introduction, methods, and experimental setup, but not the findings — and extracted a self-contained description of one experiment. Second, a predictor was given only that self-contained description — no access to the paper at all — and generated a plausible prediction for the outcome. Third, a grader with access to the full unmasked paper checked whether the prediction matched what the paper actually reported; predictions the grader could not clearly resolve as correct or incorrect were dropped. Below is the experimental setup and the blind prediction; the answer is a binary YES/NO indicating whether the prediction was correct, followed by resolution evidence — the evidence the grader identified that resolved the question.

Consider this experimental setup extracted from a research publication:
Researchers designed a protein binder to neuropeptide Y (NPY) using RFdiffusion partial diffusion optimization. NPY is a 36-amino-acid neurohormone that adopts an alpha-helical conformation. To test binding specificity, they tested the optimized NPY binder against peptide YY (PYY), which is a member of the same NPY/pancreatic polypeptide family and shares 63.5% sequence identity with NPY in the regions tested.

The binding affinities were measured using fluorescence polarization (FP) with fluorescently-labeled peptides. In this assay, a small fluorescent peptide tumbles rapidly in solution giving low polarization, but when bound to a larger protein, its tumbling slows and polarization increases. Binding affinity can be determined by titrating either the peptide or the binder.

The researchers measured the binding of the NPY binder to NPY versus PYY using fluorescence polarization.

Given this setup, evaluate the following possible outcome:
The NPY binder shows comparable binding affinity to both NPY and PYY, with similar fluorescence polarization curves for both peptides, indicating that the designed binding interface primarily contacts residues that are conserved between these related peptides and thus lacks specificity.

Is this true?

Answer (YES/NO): NO